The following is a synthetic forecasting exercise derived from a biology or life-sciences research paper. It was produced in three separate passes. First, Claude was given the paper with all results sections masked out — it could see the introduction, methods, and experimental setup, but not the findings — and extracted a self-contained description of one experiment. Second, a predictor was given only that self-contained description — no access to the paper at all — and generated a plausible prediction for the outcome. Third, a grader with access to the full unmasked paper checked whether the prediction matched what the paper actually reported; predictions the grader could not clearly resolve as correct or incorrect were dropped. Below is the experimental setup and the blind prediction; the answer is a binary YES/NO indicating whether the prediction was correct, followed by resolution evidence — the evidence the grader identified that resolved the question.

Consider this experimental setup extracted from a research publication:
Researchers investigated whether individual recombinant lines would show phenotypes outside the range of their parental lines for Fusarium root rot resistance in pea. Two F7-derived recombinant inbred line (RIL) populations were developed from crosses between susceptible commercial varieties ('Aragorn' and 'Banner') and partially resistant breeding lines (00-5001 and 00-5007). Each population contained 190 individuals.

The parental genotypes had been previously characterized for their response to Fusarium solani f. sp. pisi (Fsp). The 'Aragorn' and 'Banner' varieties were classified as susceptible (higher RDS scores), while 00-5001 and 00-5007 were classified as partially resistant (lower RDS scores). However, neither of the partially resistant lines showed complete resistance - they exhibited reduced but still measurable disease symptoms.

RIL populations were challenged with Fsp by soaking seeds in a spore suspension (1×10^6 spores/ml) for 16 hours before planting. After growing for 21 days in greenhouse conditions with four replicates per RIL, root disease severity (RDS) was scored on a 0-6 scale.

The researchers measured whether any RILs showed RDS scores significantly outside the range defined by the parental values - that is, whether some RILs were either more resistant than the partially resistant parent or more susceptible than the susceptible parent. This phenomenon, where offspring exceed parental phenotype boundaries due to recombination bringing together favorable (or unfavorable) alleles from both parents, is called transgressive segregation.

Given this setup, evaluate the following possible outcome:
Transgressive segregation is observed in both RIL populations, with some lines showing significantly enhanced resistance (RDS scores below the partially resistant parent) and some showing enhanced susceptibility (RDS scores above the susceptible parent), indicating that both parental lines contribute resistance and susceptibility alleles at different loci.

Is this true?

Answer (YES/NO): YES